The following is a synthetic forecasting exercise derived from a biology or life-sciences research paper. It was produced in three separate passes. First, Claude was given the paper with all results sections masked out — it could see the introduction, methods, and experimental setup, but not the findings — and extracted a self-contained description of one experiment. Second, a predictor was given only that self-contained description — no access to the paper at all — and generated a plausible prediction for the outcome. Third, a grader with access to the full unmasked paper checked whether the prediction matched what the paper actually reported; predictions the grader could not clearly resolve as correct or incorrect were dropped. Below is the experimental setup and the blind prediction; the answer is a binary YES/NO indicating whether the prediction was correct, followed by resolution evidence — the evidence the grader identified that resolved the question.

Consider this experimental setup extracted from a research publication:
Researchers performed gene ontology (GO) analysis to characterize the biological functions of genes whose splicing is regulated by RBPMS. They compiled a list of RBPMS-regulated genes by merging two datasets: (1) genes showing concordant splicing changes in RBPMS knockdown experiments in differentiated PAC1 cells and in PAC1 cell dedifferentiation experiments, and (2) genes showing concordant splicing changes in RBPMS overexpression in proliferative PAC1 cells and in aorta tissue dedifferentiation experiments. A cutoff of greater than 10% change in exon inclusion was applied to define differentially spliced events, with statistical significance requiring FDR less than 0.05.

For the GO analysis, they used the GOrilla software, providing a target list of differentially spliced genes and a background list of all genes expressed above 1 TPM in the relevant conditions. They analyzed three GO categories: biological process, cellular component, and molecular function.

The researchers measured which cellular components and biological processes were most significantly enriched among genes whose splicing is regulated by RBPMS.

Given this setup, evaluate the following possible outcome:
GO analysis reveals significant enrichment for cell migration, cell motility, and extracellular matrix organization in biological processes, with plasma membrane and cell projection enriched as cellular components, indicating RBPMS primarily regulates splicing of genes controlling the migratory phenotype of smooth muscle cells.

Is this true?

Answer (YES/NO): NO